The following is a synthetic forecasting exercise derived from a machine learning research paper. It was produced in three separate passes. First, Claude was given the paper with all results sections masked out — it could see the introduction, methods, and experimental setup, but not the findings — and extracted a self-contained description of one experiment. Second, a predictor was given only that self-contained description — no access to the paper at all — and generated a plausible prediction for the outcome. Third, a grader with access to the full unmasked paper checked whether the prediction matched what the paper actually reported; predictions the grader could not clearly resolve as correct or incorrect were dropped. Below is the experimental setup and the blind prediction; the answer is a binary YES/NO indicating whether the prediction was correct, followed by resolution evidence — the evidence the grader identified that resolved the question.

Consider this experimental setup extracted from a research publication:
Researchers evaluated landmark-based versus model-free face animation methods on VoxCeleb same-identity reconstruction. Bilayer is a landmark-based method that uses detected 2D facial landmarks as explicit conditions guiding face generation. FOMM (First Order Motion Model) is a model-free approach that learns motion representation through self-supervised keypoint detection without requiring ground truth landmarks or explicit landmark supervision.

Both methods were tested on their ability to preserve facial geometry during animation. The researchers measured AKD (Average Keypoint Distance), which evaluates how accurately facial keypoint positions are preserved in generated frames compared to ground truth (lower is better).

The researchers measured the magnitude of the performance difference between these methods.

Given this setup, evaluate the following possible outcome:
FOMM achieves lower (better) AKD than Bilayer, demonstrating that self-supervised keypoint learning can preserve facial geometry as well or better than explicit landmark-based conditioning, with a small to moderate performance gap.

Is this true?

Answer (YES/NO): NO